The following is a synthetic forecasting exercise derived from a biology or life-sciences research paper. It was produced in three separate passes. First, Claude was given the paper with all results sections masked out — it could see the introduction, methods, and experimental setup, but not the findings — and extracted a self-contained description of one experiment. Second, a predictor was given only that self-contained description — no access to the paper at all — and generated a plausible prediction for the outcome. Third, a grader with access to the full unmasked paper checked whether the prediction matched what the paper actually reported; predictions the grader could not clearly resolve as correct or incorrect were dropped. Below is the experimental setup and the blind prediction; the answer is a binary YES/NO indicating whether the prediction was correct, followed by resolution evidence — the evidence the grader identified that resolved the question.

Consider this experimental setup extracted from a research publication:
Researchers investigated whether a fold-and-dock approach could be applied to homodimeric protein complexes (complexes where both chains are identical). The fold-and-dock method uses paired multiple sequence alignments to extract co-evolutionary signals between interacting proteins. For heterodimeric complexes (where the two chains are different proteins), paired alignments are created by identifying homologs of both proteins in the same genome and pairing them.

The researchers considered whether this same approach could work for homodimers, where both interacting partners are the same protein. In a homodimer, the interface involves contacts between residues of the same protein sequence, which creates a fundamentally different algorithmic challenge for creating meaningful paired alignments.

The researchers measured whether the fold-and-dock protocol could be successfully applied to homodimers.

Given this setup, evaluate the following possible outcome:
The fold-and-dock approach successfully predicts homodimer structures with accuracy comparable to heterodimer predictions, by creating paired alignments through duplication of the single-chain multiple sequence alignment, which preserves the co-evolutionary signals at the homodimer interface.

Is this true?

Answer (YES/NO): NO